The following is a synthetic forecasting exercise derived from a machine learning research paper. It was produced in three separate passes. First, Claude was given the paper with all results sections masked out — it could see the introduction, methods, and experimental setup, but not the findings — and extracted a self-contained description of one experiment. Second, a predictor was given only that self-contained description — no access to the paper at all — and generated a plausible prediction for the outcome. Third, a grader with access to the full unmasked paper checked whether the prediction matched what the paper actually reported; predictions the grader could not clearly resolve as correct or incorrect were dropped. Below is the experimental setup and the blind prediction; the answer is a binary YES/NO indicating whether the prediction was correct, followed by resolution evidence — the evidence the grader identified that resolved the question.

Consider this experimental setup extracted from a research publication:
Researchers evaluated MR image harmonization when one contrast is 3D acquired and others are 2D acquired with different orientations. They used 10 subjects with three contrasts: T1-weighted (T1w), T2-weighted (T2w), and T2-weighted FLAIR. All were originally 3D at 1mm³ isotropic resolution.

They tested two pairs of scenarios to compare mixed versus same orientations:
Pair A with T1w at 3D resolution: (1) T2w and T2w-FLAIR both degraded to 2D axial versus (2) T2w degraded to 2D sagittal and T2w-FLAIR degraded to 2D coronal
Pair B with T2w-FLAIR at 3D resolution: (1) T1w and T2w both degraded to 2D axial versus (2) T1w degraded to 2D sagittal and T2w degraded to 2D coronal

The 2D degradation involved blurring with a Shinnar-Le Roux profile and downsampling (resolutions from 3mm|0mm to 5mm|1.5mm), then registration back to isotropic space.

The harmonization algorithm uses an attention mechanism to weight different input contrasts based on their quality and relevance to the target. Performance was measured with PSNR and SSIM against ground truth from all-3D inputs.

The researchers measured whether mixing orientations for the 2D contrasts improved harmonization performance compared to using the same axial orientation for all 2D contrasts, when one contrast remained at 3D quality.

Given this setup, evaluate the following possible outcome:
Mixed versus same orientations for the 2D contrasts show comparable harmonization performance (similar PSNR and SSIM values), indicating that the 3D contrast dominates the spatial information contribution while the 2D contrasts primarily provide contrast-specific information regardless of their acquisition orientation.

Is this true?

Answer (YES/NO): NO